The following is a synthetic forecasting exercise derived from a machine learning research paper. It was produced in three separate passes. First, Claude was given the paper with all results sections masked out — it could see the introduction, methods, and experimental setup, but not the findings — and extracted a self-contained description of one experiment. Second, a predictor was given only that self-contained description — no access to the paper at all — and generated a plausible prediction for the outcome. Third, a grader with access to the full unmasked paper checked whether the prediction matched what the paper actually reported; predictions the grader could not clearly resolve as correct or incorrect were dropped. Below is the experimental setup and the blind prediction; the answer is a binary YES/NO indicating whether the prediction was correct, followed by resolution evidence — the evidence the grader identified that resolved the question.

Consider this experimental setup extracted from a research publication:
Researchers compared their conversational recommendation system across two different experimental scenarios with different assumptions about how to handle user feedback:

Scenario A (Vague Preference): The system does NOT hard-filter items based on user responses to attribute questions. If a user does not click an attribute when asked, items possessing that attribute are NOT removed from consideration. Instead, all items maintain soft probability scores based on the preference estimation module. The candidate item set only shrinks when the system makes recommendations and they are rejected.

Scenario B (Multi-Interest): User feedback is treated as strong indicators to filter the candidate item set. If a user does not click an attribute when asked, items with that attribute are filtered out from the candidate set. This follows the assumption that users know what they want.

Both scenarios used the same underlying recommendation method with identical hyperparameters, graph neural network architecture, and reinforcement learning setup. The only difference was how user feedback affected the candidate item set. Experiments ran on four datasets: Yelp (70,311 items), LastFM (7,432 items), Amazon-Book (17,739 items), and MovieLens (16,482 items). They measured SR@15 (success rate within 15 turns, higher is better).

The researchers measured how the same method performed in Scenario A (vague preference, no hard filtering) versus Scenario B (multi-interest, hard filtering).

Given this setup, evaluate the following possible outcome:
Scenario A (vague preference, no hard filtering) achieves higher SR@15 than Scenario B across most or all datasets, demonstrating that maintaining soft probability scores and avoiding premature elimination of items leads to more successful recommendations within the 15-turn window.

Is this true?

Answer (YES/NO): NO